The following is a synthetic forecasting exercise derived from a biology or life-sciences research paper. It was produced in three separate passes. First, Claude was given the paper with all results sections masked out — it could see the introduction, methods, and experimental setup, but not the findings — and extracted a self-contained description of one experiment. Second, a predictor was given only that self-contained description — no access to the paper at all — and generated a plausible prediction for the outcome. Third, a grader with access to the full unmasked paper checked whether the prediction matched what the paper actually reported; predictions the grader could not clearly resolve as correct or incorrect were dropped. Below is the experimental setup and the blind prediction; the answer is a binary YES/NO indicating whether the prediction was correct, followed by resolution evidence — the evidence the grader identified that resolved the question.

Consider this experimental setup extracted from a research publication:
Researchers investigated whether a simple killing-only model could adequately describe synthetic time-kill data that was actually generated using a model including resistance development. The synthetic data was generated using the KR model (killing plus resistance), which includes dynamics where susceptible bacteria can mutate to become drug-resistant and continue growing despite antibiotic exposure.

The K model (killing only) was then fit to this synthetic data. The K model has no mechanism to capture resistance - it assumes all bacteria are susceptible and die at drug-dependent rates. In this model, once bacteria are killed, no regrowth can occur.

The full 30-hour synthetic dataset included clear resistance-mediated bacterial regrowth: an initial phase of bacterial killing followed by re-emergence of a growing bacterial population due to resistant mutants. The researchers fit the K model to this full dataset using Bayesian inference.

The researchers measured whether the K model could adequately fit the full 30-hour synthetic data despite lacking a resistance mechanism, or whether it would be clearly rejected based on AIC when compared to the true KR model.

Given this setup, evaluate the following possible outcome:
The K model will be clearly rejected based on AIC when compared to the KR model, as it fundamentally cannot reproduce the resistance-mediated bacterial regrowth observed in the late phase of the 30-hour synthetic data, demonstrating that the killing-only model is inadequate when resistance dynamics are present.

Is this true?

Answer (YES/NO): YES